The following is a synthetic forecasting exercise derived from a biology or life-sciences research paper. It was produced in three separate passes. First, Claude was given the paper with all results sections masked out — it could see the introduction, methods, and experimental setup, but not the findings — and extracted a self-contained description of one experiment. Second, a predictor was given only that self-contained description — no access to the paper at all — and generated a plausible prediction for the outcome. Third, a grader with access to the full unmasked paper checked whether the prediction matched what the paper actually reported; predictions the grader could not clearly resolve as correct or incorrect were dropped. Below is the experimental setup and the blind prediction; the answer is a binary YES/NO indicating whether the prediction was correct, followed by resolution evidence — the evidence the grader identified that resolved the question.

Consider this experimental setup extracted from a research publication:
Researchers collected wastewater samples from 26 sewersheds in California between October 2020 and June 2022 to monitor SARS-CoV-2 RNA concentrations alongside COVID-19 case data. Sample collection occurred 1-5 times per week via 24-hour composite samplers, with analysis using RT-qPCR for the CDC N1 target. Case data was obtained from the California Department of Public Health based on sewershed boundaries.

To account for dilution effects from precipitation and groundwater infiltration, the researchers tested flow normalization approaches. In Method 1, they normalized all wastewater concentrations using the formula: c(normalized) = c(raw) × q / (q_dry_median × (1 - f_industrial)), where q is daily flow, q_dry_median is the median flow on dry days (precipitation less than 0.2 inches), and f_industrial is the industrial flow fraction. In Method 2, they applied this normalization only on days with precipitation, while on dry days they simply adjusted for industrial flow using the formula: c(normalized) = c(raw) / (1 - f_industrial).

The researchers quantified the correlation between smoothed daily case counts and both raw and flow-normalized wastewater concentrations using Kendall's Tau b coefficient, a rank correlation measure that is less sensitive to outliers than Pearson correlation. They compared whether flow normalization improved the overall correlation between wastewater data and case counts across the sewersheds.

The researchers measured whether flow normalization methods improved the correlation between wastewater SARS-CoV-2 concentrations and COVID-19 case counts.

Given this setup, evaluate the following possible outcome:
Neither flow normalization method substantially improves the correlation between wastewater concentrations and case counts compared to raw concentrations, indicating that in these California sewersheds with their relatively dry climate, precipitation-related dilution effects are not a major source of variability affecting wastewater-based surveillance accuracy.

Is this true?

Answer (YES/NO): YES